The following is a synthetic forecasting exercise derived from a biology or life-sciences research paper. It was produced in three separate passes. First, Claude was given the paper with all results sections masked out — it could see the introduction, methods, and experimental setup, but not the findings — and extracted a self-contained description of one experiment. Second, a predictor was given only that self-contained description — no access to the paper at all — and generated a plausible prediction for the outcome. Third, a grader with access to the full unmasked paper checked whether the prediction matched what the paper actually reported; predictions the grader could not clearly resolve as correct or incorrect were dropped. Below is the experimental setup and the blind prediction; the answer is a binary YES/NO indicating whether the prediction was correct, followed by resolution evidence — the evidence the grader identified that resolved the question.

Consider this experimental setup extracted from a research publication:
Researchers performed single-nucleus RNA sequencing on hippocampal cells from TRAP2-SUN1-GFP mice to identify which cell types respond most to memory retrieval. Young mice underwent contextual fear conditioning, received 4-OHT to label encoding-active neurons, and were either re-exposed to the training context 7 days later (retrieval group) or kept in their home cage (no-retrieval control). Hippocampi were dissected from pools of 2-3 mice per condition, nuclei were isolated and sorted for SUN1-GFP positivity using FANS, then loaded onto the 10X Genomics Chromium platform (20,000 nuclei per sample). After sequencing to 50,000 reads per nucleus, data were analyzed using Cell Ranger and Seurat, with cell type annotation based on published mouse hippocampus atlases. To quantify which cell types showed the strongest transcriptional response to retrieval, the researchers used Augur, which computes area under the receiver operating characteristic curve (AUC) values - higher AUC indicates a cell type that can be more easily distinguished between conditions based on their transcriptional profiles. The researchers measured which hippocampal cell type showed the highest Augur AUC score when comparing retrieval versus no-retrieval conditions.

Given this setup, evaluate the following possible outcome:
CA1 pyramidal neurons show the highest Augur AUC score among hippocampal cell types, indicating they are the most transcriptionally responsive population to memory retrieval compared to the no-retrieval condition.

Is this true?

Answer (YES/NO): NO